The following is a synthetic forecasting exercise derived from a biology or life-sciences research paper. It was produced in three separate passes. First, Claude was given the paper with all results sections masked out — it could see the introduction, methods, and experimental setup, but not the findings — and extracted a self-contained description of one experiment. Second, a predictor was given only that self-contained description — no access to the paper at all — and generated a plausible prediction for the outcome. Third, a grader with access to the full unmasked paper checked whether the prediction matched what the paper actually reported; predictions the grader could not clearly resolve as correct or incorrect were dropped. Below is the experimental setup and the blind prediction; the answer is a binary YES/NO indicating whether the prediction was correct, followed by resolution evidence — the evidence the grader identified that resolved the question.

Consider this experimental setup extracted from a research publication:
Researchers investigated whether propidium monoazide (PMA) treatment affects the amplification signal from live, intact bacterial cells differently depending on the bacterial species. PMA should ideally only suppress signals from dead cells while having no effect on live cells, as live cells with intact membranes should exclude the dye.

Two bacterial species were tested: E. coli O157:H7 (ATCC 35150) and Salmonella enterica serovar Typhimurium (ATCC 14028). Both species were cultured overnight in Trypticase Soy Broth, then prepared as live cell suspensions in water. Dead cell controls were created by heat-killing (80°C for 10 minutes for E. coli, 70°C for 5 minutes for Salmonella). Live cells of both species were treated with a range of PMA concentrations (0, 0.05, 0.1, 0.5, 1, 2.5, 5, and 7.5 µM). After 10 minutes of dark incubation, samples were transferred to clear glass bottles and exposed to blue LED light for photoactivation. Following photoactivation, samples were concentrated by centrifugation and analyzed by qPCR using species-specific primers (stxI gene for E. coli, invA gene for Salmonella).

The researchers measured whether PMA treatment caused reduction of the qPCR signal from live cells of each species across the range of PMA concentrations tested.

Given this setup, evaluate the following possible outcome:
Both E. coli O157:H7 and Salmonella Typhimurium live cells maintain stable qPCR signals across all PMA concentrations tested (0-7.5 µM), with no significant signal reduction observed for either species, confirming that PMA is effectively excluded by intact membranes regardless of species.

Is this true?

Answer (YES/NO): NO